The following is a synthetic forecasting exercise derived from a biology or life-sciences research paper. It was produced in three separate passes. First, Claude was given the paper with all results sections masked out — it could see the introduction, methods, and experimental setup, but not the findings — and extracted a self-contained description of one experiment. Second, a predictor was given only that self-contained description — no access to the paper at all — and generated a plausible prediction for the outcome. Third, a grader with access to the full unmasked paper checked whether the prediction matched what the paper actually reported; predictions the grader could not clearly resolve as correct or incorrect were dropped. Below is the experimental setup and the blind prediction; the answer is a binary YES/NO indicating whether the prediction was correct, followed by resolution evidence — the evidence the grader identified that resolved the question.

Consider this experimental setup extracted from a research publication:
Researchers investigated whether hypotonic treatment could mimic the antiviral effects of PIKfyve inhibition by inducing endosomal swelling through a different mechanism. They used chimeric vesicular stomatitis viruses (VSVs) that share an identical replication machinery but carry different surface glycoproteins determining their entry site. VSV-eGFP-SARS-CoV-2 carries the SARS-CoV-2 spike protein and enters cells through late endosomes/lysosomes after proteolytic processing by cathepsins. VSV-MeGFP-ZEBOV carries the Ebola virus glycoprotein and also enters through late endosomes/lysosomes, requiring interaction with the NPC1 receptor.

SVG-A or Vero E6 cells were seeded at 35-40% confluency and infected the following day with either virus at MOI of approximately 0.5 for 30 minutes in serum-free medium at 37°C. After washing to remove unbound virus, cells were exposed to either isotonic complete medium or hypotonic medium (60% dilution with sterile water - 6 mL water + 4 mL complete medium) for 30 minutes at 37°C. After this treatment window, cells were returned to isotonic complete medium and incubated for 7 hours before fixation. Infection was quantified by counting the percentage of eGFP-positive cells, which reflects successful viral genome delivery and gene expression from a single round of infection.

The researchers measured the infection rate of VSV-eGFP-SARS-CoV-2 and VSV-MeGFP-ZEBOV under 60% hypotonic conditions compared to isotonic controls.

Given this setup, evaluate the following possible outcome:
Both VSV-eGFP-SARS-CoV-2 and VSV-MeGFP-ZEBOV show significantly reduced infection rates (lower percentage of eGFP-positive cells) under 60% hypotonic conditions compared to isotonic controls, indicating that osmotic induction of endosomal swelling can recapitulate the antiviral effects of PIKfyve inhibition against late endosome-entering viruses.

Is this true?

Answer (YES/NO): YES